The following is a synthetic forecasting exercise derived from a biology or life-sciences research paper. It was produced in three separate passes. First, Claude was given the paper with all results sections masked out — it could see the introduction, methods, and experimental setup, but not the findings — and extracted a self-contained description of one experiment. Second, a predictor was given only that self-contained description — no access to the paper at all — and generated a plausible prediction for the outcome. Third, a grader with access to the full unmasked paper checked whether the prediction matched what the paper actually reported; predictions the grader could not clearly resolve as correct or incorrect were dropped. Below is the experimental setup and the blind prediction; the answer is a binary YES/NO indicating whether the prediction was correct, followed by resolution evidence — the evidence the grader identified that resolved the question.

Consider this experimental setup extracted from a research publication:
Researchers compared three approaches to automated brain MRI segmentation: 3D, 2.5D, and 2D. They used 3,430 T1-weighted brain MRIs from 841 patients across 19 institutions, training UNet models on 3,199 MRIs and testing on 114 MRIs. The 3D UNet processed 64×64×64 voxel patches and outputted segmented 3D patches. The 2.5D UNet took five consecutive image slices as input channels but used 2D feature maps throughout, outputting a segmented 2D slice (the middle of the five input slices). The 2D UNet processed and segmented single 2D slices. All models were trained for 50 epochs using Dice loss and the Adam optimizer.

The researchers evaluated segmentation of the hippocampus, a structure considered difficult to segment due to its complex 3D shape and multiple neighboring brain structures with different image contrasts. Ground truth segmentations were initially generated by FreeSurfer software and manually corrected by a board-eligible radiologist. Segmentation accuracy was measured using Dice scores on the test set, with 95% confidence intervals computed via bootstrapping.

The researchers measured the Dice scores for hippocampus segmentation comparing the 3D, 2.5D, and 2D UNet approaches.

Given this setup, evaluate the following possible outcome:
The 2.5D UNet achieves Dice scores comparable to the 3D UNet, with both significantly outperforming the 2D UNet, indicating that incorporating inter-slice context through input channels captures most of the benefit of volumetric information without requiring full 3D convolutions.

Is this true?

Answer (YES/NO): NO